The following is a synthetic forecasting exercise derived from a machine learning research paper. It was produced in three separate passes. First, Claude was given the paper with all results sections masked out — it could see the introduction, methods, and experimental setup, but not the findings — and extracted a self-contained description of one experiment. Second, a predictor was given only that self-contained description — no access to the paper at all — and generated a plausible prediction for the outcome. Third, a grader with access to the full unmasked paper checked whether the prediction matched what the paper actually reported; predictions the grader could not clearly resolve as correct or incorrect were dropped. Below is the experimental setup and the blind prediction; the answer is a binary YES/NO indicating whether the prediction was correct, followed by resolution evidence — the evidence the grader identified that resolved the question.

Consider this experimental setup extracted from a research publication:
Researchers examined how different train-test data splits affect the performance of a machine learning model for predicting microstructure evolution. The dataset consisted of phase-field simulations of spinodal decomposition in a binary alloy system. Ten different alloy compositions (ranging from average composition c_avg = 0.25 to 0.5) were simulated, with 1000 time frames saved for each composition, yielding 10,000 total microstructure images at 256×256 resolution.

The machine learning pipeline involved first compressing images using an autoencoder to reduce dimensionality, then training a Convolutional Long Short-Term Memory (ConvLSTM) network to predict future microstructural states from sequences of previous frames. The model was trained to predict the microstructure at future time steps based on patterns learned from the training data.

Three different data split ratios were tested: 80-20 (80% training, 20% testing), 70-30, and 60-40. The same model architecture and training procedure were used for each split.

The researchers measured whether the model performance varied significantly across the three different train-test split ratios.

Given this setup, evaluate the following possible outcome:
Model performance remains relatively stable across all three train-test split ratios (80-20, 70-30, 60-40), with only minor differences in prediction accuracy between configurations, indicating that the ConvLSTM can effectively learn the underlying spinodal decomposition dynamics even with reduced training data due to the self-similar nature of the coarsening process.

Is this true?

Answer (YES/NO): YES